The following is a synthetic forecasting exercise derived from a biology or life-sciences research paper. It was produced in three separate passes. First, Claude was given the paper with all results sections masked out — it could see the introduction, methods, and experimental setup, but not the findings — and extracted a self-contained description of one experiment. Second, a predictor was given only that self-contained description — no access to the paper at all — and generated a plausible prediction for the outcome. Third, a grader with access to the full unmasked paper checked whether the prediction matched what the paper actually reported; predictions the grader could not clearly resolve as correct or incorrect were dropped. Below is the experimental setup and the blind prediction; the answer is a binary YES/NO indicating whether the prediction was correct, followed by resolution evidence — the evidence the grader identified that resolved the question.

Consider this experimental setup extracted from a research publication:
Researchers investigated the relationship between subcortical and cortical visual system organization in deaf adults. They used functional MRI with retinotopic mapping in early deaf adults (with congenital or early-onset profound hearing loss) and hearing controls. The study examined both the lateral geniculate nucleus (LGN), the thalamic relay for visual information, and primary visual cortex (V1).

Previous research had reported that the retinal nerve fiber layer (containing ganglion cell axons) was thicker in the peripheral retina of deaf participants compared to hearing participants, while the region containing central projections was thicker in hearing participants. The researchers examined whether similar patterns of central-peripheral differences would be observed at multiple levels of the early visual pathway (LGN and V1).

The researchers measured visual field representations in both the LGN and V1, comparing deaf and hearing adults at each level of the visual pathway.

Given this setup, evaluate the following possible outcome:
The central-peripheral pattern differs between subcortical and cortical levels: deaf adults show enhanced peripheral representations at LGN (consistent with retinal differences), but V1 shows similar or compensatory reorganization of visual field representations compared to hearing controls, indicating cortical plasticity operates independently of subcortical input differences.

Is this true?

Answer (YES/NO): NO